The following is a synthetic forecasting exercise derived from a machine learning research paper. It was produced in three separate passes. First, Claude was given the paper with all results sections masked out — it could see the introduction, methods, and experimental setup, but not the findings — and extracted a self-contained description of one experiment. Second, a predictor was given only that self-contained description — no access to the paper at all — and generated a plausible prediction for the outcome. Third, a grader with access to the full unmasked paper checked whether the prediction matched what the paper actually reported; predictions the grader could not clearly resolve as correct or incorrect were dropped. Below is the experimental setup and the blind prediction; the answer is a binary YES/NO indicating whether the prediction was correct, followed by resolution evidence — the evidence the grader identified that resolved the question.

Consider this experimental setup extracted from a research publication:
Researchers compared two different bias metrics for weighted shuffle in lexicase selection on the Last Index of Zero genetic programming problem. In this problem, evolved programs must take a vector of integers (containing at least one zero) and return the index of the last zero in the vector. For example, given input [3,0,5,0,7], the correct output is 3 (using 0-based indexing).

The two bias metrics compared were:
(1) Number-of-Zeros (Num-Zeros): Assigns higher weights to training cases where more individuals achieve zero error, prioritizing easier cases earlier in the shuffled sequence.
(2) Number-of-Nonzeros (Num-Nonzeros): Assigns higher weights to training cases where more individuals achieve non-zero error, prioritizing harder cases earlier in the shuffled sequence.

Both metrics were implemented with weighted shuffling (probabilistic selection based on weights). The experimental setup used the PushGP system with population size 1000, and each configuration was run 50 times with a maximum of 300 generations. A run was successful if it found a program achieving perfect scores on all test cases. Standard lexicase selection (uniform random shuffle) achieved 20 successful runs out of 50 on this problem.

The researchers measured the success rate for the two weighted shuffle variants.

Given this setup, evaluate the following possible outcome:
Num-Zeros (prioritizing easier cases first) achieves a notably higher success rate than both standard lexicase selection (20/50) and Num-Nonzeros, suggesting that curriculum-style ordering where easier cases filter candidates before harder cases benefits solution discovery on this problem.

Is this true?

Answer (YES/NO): NO